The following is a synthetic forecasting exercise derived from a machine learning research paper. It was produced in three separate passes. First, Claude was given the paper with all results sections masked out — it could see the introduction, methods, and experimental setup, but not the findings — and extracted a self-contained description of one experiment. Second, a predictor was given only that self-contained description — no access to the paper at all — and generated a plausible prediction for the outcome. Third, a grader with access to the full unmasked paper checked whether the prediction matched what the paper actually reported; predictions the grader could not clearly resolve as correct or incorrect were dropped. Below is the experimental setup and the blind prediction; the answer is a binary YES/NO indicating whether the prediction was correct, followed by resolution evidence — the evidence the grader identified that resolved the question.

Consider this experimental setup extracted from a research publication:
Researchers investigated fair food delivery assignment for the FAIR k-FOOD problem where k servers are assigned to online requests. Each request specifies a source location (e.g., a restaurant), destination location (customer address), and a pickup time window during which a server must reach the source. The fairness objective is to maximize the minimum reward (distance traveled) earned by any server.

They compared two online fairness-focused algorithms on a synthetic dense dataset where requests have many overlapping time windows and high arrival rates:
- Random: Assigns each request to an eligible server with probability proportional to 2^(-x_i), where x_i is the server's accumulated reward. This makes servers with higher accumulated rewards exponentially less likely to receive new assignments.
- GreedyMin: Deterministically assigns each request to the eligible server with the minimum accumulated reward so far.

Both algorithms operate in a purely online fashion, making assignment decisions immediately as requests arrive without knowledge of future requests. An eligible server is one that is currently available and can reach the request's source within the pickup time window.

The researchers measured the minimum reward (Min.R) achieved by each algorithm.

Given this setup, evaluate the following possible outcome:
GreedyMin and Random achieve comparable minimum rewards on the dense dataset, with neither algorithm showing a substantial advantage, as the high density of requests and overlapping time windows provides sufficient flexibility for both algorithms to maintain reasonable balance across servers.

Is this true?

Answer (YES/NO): NO